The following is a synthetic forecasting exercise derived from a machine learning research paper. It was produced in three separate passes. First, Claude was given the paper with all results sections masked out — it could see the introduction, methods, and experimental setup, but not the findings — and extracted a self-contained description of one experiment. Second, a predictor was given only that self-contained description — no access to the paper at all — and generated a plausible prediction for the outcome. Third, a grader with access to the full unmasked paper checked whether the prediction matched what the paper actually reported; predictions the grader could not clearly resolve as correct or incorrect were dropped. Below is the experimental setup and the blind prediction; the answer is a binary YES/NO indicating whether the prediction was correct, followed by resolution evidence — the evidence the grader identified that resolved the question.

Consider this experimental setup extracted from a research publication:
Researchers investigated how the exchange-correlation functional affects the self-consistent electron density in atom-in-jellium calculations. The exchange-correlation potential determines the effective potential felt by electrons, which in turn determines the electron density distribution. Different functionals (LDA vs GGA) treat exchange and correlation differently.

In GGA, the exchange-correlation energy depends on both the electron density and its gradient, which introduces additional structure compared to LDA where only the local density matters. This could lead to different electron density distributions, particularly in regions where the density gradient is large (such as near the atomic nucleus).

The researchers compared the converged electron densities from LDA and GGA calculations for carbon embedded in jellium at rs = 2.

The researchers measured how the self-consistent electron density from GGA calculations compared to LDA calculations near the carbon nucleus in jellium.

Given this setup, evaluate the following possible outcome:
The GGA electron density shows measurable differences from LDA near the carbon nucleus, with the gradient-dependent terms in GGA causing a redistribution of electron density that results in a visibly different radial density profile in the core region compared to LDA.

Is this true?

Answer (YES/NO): NO